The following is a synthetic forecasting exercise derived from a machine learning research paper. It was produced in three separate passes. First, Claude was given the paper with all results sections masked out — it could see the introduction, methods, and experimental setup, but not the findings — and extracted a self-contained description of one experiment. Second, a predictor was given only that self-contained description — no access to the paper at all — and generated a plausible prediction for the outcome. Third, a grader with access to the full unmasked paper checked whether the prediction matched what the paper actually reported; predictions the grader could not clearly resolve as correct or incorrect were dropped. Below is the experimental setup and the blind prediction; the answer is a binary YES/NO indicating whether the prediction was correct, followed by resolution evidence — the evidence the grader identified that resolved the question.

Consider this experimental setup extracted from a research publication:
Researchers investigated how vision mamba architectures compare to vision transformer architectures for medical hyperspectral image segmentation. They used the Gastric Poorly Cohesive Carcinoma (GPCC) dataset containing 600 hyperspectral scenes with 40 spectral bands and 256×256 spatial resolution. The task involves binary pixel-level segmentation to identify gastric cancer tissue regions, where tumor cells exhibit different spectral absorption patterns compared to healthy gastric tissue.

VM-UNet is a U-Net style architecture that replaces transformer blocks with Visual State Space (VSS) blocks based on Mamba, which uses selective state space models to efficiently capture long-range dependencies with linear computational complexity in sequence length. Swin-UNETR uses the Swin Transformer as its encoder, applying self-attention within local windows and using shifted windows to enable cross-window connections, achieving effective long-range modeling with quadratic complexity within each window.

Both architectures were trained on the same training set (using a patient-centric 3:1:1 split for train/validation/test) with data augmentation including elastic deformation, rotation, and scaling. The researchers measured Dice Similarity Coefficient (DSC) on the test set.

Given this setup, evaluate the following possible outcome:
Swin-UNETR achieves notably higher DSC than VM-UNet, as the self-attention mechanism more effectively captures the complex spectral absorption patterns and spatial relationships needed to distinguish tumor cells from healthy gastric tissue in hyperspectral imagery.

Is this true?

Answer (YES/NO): NO